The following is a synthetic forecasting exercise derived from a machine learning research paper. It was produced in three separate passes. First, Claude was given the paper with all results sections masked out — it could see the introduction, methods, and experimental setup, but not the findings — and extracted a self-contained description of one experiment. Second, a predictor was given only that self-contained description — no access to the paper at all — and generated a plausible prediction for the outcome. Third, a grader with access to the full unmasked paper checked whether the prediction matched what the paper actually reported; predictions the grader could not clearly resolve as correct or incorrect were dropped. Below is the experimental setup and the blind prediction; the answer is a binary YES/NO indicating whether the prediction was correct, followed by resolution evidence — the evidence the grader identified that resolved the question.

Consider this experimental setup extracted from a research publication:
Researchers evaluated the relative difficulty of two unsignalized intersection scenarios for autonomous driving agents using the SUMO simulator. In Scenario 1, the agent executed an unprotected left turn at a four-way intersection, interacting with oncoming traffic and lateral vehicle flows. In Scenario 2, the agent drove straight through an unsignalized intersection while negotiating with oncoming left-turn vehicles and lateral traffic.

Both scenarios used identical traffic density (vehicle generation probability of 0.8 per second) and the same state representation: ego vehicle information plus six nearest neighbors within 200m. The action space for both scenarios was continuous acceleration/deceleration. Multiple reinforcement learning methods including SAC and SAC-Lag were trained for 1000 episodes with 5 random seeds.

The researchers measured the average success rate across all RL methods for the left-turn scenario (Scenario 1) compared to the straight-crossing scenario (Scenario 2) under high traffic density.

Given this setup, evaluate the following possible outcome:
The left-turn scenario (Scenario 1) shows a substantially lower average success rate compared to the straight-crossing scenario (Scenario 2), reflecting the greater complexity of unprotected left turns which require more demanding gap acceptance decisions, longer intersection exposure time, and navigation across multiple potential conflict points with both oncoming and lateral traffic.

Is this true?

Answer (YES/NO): NO